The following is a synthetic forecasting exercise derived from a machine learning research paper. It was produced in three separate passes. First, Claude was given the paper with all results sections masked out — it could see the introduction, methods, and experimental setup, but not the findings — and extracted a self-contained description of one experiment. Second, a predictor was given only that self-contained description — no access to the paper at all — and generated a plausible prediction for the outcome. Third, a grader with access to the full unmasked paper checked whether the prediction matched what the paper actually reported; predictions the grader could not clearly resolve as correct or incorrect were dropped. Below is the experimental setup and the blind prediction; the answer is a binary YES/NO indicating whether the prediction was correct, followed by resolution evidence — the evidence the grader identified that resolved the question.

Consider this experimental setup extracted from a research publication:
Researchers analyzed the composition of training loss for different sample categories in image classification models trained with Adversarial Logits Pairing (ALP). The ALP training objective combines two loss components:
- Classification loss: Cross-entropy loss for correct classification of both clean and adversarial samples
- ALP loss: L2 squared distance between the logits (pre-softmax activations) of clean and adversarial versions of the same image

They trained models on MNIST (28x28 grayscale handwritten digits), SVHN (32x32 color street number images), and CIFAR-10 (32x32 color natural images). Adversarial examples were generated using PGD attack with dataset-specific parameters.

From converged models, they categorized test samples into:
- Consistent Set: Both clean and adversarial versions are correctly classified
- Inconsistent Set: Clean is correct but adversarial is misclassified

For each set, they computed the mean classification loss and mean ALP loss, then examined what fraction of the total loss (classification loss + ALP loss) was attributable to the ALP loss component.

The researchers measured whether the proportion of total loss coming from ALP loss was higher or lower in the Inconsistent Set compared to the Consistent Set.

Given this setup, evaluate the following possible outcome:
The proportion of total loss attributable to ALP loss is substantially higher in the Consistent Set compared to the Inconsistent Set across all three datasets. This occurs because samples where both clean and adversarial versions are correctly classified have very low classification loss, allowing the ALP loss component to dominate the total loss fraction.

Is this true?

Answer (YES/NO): NO